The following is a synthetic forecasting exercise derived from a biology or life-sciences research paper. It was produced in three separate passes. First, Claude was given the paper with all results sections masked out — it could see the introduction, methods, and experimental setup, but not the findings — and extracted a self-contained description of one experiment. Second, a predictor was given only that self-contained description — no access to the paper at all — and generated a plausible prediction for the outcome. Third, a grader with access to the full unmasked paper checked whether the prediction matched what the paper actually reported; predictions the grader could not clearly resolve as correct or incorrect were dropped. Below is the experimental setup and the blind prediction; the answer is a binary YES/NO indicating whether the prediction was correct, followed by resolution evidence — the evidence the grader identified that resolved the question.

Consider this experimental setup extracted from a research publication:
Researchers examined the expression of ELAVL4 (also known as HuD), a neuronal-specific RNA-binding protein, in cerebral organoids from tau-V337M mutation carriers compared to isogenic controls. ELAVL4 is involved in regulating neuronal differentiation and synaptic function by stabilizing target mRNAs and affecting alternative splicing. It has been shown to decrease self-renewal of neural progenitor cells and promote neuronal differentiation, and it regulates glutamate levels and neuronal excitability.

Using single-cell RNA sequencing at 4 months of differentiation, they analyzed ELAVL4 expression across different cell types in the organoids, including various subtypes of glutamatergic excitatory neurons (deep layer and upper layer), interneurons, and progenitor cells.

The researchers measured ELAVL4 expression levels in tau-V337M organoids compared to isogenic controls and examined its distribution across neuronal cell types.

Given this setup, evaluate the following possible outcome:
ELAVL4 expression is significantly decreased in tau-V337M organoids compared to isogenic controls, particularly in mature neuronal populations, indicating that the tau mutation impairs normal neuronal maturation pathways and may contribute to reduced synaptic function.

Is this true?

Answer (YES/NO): NO